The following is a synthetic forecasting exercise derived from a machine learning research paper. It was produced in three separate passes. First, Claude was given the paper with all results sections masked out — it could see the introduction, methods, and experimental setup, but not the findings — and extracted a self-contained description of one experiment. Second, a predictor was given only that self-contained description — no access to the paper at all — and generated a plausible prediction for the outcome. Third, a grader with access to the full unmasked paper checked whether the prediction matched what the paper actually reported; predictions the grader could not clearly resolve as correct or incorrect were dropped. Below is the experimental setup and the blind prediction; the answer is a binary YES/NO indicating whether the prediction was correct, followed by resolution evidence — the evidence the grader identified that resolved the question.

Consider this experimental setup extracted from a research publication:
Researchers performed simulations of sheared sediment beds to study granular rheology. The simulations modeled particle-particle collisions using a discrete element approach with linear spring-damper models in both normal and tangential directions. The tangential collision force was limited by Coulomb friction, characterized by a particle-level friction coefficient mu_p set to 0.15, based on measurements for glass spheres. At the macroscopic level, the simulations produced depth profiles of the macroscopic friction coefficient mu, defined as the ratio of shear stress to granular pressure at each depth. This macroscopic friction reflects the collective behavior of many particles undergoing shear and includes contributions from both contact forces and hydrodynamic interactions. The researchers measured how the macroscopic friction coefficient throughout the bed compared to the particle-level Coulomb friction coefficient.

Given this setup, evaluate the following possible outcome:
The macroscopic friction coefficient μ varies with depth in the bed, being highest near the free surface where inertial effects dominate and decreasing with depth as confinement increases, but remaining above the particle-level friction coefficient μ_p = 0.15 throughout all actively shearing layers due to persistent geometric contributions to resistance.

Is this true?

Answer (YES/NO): NO